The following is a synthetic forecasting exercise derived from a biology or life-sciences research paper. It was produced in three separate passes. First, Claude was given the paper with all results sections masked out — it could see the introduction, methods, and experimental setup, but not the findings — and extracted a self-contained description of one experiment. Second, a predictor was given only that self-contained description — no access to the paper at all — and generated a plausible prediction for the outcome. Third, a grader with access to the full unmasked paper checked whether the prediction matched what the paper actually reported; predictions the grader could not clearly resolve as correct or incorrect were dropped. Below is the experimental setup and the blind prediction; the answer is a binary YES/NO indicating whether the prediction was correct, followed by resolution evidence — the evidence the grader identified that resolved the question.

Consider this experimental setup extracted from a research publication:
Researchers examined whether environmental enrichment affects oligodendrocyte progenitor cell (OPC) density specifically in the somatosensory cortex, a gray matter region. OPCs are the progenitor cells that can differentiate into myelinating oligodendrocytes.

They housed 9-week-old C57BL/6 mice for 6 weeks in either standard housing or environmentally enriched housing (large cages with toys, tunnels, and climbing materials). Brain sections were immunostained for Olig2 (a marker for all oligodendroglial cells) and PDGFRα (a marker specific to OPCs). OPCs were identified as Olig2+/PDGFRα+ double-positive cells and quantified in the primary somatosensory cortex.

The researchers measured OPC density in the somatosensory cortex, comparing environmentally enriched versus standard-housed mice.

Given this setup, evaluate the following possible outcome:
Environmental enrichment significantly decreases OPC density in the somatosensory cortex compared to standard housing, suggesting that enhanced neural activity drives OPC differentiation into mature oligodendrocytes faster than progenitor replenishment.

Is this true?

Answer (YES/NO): YES